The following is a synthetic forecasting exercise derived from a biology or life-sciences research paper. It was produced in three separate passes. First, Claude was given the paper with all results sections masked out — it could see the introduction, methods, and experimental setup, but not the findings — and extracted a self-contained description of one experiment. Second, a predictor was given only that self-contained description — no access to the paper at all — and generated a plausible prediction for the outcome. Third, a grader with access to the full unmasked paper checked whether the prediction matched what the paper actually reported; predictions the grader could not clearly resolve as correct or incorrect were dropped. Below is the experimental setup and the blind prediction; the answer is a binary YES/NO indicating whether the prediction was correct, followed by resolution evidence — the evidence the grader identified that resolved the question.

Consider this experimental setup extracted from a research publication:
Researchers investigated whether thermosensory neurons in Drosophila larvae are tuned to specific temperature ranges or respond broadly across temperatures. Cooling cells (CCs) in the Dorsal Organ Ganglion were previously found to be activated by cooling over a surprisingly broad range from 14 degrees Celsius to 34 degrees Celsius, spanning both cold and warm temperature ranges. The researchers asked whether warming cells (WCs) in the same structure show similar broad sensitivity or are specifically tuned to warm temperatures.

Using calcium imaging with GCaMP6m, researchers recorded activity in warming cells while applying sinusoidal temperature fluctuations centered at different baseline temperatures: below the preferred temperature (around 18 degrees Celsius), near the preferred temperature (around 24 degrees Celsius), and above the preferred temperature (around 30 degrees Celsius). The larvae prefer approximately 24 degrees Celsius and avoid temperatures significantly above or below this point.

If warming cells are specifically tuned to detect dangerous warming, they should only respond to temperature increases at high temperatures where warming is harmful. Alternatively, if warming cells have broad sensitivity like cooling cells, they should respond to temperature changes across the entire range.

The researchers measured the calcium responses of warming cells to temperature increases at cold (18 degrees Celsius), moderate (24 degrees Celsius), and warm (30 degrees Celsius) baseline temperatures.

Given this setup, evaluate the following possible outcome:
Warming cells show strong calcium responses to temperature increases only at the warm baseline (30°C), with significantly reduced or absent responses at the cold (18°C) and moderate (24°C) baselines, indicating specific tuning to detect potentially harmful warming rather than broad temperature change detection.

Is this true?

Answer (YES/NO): NO